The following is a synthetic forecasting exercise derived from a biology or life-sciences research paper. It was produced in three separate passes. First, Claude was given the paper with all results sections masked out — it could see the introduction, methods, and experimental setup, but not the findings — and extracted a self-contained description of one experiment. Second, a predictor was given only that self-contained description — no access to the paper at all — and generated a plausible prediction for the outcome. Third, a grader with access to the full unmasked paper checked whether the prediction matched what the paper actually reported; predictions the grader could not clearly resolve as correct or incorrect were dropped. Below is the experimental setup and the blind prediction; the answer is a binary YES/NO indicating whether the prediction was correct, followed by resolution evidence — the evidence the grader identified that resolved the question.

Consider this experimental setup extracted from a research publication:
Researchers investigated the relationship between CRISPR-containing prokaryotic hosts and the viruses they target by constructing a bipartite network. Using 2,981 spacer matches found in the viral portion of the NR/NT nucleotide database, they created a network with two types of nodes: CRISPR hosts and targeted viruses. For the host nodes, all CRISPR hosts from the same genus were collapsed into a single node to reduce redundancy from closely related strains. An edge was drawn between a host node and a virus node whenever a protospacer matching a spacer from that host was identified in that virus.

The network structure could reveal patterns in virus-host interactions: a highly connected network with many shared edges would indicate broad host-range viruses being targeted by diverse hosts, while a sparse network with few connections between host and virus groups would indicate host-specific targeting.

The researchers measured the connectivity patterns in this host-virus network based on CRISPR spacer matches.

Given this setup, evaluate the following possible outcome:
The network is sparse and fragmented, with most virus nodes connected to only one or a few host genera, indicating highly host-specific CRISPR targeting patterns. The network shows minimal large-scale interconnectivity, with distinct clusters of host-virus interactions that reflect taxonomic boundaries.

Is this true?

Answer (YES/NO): NO